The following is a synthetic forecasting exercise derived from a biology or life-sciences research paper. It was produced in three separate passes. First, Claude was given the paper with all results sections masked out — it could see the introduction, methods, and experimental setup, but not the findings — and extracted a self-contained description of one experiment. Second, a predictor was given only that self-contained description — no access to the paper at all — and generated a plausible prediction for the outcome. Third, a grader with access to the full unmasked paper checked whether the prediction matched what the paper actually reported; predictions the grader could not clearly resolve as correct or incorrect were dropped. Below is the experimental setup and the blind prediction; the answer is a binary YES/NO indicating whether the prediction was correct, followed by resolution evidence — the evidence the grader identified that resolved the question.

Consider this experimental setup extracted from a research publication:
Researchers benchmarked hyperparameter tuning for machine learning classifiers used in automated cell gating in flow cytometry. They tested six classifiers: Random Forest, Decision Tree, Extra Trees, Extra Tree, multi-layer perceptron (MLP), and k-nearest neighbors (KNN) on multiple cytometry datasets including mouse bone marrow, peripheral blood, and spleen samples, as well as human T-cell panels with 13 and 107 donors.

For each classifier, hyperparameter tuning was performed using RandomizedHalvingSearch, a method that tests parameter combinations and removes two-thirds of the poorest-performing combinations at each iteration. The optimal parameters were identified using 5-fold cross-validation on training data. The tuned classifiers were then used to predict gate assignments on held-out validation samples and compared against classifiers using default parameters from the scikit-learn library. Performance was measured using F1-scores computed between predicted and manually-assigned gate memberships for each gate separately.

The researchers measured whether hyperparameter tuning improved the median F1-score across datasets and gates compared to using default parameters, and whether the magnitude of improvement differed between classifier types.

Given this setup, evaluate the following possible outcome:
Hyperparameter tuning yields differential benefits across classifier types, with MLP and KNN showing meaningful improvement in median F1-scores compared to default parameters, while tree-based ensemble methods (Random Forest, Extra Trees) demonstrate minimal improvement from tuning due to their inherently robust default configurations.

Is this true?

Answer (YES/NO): NO